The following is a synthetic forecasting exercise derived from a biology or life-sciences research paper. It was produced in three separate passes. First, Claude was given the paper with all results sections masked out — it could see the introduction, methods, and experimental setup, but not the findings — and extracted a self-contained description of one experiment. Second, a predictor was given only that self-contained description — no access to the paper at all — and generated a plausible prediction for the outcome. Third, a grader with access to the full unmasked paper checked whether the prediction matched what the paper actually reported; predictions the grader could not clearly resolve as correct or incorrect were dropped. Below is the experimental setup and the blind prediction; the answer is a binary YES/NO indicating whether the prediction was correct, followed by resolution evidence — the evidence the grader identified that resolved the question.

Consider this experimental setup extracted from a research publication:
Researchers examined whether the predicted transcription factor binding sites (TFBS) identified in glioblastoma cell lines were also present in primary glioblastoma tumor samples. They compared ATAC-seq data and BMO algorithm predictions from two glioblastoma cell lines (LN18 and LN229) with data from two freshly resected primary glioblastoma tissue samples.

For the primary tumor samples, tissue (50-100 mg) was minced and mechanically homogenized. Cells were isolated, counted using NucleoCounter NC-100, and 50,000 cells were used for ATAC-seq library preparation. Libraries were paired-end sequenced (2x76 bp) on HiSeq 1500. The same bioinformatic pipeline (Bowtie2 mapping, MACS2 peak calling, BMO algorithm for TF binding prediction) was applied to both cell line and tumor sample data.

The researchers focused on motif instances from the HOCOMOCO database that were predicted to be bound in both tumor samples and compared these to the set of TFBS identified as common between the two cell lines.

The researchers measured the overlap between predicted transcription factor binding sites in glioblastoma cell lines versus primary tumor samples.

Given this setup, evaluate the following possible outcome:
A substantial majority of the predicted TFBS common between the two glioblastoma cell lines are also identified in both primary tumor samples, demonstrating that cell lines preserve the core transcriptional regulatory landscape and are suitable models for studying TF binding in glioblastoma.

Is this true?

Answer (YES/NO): NO